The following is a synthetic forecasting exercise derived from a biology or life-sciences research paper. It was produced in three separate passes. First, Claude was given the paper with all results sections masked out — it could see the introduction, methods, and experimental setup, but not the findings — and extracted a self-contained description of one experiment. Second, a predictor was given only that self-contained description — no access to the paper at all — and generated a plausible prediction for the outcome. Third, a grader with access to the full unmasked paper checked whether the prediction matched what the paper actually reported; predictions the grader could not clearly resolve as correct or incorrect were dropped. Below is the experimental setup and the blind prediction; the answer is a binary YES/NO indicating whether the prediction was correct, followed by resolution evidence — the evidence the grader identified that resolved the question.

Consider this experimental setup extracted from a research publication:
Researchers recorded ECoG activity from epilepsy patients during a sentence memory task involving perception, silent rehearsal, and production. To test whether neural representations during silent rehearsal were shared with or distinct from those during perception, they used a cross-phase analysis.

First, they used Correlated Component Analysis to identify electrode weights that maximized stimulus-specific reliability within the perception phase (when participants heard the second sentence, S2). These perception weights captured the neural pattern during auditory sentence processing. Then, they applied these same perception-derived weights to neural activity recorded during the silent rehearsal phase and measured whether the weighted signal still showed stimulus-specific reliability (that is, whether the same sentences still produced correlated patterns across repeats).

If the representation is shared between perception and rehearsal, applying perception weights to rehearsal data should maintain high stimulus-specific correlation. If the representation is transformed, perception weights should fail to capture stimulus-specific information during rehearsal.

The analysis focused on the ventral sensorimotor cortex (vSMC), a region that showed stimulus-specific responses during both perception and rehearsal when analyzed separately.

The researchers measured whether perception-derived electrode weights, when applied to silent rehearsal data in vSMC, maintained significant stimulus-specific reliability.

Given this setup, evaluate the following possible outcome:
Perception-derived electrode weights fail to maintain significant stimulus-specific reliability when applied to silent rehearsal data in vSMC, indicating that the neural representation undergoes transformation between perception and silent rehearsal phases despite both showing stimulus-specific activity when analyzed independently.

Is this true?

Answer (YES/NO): YES